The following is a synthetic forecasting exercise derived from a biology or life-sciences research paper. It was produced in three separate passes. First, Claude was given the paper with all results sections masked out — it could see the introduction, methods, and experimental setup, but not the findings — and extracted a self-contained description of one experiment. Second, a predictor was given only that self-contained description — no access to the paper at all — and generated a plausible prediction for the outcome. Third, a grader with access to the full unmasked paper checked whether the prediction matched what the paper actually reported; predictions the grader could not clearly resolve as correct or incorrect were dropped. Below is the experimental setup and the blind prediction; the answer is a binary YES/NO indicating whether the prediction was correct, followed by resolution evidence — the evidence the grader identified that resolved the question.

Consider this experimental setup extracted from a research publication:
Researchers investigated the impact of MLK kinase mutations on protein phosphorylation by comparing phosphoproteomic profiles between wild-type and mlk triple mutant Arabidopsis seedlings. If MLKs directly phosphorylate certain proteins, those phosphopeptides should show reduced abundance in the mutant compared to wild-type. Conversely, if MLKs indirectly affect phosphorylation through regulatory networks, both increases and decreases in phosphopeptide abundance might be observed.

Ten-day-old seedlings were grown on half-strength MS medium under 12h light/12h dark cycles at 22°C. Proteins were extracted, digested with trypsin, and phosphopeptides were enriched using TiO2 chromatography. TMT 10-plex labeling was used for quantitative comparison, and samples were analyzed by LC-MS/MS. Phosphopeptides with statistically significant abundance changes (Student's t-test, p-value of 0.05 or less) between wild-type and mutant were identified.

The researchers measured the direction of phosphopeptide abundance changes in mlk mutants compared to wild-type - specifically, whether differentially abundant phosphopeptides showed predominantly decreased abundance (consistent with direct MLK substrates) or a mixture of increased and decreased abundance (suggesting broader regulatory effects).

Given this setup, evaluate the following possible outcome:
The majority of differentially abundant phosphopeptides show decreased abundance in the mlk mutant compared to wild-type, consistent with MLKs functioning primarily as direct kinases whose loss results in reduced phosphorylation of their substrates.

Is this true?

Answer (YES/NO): YES